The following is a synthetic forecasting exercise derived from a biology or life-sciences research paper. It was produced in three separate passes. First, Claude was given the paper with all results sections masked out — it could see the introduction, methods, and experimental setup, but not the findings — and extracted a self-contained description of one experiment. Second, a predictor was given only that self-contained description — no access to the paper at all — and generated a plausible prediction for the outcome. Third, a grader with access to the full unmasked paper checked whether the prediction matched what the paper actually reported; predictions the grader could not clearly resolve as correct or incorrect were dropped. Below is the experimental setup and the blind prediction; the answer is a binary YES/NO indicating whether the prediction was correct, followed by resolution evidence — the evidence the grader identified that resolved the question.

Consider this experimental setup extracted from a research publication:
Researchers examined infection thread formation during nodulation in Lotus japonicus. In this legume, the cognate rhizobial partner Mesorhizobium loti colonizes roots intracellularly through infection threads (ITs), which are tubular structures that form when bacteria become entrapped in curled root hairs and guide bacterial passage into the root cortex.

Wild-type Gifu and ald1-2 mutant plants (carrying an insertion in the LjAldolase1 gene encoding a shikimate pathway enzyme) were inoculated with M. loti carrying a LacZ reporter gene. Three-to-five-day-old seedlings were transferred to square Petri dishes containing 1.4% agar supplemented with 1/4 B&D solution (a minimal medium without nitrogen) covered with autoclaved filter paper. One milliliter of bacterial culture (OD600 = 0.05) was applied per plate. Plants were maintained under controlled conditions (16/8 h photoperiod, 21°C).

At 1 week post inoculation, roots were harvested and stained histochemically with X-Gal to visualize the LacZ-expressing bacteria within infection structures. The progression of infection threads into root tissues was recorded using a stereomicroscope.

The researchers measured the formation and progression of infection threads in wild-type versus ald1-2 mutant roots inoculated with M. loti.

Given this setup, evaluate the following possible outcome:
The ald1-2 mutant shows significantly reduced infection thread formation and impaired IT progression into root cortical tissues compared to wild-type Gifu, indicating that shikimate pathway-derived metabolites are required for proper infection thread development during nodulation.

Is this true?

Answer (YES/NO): YES